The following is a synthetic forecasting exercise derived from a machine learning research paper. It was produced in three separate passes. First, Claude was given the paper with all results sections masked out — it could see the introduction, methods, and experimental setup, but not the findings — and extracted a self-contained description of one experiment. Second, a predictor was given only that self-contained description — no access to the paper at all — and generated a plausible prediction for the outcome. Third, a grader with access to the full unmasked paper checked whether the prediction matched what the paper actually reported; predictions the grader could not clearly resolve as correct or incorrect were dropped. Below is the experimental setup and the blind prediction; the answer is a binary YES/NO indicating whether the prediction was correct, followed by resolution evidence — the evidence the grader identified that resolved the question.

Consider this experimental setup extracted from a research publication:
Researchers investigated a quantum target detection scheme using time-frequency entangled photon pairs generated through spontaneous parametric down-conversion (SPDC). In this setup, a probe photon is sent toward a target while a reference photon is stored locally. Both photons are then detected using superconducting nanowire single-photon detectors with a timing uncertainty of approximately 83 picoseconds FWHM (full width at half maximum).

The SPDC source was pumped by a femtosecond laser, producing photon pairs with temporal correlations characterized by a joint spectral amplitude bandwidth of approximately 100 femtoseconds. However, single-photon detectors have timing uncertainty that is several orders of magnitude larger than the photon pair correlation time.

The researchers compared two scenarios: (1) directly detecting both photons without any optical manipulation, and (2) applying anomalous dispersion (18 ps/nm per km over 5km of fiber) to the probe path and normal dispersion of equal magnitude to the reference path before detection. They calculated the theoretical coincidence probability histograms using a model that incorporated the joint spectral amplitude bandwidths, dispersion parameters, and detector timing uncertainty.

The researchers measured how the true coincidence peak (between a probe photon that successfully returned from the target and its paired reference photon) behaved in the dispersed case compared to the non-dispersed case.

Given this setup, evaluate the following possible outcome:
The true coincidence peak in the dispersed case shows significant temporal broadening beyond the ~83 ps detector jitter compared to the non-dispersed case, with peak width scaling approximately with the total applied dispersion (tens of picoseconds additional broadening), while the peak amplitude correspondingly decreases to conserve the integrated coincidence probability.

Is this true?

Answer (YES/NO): NO